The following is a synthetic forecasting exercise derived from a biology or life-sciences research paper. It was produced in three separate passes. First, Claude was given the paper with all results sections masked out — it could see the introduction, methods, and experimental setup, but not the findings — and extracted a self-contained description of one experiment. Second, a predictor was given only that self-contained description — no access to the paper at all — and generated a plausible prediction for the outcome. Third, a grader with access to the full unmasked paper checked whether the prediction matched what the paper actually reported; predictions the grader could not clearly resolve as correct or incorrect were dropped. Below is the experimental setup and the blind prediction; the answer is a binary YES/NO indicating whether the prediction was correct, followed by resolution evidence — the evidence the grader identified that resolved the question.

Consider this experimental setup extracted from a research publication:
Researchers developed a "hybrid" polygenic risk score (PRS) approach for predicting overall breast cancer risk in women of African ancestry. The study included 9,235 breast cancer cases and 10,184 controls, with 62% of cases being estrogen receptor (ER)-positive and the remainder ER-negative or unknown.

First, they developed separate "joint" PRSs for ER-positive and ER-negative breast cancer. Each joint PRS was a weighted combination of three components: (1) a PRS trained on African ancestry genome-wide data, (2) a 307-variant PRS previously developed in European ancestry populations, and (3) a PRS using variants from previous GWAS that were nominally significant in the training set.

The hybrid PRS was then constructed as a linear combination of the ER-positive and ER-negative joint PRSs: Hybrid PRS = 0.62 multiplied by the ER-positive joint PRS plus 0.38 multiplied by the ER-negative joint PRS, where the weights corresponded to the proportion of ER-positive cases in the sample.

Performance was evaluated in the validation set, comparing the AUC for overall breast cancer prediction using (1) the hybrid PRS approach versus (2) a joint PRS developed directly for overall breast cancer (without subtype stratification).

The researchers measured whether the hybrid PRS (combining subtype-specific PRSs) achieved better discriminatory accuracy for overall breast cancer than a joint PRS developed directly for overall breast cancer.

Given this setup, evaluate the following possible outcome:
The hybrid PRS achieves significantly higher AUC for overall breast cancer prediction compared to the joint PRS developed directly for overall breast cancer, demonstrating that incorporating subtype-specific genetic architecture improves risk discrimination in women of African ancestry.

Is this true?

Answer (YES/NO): NO